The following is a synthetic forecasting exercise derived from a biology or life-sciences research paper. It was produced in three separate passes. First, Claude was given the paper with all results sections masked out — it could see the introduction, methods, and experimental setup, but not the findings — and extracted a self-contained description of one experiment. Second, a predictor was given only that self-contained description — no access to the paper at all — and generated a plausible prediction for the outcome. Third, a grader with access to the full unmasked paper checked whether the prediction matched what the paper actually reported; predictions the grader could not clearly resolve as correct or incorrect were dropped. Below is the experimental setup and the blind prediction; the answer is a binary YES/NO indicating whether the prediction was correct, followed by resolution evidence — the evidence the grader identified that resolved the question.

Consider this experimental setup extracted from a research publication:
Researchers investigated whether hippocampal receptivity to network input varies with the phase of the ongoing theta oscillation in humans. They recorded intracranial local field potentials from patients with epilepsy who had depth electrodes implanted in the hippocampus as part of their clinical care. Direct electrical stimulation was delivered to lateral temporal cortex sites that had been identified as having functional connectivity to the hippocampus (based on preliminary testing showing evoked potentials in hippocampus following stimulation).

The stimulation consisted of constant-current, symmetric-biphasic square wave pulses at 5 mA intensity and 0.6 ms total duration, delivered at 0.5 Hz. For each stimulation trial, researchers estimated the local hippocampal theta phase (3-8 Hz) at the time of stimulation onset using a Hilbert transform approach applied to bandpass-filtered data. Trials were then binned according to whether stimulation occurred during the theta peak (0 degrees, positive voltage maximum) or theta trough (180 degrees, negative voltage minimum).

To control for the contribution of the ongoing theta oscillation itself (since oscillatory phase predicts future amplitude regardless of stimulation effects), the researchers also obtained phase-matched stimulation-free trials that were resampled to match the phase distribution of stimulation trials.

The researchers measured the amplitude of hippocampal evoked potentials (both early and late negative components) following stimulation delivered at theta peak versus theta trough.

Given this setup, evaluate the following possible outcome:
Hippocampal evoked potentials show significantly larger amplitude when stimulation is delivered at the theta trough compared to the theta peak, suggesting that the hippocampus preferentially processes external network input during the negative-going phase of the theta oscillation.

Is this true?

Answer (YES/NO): NO